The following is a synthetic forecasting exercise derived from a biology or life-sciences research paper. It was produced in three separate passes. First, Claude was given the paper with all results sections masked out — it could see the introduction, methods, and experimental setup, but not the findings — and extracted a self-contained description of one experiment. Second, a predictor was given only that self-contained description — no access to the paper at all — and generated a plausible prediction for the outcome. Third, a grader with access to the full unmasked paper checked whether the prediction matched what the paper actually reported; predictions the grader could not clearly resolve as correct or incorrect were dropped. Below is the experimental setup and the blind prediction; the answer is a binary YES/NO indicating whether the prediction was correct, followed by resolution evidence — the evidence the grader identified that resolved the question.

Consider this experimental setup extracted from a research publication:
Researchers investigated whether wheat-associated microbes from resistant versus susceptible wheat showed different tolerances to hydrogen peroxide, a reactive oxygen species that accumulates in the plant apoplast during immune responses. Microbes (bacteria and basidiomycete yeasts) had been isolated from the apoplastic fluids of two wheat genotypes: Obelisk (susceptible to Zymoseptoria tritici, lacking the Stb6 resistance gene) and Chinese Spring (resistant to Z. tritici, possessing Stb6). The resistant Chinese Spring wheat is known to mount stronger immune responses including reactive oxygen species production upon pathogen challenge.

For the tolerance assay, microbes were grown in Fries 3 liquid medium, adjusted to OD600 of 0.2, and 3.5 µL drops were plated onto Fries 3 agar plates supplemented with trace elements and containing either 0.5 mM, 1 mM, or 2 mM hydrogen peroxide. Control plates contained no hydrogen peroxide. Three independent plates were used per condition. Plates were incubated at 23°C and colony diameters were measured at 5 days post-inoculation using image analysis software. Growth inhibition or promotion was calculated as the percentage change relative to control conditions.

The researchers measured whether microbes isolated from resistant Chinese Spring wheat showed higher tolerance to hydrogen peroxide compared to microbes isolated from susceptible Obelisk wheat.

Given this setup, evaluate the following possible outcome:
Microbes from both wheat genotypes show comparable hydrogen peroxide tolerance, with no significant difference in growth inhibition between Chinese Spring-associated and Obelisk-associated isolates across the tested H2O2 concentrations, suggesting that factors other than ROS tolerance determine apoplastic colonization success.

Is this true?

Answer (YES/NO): NO